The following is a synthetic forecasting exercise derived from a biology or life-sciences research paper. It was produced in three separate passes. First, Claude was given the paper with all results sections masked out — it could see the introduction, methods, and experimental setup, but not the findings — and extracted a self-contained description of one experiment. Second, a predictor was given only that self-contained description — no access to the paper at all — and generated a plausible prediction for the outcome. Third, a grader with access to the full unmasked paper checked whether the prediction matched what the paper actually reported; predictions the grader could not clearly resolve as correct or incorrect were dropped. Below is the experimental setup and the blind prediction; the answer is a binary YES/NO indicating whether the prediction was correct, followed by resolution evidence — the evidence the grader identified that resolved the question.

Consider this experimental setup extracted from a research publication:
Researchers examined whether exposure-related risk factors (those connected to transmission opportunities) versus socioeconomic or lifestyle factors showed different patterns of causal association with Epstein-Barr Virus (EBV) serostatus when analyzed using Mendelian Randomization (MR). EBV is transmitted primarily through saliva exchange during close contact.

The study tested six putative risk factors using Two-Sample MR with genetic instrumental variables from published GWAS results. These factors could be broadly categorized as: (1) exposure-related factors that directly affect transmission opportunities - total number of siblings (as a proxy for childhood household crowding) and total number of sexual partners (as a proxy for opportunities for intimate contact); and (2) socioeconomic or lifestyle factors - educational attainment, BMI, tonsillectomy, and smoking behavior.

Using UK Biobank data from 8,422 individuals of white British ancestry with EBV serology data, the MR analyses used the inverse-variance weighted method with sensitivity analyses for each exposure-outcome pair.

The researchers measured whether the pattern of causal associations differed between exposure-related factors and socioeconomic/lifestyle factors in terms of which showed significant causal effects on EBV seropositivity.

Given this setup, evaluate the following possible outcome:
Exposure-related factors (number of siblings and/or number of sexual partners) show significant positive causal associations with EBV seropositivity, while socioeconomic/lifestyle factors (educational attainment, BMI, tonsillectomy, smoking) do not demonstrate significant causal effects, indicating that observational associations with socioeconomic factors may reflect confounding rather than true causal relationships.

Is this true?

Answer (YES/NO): NO